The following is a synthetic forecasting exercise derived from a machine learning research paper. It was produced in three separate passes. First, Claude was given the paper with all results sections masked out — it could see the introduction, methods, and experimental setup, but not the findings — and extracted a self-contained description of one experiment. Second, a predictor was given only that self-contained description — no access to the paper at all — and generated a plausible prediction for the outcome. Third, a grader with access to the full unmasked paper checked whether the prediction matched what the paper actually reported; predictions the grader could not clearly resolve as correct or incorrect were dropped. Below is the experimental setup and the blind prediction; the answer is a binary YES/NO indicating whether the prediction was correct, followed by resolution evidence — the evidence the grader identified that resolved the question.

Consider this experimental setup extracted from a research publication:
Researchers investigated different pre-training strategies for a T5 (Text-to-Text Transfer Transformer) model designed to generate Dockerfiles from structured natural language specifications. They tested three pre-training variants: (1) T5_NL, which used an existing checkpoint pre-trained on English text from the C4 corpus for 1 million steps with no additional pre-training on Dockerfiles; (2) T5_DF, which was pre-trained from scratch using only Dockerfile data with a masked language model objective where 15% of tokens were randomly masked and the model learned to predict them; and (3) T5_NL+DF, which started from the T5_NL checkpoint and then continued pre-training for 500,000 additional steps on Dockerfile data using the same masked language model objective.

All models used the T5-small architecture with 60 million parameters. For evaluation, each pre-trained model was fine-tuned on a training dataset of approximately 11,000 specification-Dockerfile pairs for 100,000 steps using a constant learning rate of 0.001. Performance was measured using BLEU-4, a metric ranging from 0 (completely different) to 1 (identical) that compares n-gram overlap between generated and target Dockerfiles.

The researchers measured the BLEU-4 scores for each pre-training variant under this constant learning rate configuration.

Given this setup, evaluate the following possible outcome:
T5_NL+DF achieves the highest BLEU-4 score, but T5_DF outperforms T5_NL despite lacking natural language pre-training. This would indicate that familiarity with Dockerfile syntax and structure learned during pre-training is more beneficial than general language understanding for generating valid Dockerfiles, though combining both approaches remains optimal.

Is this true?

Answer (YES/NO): NO